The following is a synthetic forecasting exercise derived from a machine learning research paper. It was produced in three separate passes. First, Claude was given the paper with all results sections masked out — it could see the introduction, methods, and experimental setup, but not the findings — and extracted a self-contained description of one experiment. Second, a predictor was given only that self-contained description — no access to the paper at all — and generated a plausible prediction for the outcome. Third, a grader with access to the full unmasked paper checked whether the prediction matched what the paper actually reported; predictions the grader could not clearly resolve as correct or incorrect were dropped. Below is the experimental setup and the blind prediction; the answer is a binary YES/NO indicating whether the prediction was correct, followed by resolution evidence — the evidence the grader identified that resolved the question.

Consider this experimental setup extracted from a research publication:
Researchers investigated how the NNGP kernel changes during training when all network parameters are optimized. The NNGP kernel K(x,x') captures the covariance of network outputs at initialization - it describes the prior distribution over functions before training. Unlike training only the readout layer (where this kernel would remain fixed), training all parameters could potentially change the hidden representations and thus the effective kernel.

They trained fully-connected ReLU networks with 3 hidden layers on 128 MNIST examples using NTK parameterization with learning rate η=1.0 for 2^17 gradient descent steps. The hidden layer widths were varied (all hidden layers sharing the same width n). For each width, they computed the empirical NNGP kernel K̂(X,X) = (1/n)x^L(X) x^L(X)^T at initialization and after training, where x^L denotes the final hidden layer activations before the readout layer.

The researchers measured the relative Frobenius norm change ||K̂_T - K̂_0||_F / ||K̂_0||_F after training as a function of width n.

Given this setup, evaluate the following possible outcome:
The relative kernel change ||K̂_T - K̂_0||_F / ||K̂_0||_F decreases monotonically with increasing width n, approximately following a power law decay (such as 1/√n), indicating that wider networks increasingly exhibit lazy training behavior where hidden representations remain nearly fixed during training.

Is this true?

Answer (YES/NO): YES